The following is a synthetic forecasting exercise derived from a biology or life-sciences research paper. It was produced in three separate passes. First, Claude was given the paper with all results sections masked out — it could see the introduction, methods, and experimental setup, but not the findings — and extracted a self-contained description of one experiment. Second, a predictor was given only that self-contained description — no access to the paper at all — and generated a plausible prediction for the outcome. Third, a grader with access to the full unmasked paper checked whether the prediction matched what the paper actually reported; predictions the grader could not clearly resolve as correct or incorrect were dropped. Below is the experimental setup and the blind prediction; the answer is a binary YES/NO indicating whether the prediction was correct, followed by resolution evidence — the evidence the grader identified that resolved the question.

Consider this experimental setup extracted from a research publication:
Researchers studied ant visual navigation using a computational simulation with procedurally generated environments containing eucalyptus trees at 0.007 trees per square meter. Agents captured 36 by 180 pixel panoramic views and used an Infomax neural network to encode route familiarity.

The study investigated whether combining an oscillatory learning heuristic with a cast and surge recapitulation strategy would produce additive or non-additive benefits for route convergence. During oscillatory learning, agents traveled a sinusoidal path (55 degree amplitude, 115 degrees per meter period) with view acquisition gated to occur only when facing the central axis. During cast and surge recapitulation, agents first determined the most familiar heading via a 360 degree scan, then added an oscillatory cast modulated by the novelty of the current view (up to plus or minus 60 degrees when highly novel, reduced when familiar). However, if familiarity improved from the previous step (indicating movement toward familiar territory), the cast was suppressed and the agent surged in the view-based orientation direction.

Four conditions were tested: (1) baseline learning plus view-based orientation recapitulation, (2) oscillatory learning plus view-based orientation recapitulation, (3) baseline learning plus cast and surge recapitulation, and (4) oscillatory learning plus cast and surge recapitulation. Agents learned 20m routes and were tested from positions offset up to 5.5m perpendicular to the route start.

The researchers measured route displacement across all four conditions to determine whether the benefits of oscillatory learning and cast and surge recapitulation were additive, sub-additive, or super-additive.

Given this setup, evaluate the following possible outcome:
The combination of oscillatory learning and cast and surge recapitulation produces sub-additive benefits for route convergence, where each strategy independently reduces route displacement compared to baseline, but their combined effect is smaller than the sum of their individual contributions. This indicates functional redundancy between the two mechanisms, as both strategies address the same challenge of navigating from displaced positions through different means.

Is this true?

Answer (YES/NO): NO